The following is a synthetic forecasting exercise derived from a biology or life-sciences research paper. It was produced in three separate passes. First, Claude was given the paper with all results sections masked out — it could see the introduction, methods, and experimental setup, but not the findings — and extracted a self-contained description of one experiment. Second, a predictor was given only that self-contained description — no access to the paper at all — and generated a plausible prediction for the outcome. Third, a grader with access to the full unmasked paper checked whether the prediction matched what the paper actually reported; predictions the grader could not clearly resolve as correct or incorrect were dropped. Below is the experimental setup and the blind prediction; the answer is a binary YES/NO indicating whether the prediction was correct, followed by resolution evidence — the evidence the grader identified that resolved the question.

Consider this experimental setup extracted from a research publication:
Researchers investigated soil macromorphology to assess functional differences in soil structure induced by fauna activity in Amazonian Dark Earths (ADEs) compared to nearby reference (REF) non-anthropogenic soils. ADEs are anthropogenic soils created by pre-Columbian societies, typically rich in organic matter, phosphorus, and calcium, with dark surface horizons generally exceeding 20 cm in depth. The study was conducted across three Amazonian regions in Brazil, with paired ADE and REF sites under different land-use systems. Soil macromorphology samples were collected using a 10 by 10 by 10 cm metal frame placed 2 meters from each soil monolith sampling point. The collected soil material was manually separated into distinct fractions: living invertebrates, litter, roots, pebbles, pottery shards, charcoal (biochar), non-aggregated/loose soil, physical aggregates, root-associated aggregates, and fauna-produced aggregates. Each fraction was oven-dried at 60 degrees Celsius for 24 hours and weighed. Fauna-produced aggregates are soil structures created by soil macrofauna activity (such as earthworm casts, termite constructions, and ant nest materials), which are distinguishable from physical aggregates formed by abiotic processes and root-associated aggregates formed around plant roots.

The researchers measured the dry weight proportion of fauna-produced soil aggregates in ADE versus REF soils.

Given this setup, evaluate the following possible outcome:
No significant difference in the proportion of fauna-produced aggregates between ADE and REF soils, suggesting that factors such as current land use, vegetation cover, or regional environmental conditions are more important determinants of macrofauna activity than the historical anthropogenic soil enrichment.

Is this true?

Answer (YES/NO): NO